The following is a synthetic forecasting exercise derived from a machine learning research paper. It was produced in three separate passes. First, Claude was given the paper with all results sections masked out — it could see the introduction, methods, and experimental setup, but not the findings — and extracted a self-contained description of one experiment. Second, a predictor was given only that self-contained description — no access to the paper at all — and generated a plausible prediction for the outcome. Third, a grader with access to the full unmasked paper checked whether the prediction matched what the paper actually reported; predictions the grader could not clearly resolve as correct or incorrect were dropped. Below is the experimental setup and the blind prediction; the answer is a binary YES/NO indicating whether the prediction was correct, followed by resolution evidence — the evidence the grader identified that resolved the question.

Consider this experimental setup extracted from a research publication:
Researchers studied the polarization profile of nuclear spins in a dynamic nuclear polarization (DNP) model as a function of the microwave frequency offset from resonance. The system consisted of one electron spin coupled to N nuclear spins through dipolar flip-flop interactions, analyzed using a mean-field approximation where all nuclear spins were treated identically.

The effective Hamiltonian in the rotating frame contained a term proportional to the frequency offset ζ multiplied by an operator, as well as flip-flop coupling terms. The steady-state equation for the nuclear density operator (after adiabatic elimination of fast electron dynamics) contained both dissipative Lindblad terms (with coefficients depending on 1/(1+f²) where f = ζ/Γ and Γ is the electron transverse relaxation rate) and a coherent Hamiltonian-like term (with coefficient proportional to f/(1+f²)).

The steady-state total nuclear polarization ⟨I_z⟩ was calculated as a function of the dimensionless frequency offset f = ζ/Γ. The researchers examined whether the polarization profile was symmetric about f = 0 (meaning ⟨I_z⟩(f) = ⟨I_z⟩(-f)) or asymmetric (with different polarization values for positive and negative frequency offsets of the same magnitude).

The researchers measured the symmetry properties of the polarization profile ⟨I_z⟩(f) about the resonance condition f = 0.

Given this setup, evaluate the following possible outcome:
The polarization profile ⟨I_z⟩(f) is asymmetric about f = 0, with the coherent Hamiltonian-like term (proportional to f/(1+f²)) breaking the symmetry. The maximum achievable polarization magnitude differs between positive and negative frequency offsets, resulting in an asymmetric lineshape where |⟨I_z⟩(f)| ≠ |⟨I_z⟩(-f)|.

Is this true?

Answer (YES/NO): NO